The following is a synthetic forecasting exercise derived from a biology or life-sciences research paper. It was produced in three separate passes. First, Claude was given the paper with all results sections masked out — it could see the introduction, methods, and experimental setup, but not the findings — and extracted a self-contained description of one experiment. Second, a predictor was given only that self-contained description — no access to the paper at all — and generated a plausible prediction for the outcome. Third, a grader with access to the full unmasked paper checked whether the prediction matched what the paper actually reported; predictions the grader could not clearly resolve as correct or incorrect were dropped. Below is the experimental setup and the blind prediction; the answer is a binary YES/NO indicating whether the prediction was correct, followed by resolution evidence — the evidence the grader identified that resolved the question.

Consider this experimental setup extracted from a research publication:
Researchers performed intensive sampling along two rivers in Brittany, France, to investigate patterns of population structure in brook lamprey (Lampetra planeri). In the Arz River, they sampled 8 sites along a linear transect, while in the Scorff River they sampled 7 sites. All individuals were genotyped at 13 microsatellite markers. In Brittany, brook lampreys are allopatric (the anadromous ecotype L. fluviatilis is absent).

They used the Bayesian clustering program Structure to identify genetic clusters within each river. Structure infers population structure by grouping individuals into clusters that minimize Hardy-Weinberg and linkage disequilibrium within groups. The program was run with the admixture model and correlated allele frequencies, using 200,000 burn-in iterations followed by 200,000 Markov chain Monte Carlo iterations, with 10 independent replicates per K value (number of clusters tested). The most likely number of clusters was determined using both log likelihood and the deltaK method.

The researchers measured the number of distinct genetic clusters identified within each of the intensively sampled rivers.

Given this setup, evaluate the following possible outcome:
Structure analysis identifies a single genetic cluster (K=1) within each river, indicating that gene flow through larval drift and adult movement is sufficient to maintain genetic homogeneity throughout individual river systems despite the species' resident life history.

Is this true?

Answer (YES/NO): NO